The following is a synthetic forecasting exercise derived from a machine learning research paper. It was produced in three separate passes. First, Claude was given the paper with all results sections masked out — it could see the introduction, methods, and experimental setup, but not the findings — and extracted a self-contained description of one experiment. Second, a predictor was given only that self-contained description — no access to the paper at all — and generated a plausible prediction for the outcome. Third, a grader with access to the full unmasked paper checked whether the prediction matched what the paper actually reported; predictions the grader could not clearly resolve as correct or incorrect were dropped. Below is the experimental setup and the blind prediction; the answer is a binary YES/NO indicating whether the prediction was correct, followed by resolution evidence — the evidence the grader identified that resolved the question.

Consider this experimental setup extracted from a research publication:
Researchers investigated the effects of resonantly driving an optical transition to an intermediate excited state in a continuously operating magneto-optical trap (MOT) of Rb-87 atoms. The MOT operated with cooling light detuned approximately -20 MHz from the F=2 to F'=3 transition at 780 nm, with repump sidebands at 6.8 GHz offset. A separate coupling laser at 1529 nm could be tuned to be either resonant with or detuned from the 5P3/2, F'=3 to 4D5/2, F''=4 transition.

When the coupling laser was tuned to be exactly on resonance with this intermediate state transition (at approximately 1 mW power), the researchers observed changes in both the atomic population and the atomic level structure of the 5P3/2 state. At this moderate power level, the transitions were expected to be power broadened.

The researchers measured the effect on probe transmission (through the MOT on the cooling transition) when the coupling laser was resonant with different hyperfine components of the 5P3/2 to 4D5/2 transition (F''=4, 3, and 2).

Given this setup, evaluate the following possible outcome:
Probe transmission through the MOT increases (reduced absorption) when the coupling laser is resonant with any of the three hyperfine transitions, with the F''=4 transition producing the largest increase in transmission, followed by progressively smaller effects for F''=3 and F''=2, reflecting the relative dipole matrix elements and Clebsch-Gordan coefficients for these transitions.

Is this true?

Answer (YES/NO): NO